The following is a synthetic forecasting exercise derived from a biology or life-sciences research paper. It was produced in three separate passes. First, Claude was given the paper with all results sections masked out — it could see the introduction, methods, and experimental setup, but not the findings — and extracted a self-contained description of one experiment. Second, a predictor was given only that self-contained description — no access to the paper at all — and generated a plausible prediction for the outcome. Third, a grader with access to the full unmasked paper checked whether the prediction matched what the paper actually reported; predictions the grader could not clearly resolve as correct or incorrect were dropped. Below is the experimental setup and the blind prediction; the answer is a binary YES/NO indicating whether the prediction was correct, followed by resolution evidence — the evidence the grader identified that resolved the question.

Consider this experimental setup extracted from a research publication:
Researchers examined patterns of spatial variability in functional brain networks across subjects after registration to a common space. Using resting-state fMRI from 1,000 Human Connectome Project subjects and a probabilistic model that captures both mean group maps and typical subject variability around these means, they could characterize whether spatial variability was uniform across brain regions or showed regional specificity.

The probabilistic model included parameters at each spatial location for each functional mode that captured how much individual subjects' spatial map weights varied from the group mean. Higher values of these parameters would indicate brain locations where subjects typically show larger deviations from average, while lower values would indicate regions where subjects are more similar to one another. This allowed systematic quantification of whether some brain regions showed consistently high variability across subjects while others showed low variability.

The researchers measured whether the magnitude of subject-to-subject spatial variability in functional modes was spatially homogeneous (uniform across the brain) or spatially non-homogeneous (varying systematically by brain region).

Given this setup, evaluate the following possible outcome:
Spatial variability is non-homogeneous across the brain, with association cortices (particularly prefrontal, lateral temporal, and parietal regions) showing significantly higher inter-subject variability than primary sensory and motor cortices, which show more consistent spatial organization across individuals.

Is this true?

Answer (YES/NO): YES